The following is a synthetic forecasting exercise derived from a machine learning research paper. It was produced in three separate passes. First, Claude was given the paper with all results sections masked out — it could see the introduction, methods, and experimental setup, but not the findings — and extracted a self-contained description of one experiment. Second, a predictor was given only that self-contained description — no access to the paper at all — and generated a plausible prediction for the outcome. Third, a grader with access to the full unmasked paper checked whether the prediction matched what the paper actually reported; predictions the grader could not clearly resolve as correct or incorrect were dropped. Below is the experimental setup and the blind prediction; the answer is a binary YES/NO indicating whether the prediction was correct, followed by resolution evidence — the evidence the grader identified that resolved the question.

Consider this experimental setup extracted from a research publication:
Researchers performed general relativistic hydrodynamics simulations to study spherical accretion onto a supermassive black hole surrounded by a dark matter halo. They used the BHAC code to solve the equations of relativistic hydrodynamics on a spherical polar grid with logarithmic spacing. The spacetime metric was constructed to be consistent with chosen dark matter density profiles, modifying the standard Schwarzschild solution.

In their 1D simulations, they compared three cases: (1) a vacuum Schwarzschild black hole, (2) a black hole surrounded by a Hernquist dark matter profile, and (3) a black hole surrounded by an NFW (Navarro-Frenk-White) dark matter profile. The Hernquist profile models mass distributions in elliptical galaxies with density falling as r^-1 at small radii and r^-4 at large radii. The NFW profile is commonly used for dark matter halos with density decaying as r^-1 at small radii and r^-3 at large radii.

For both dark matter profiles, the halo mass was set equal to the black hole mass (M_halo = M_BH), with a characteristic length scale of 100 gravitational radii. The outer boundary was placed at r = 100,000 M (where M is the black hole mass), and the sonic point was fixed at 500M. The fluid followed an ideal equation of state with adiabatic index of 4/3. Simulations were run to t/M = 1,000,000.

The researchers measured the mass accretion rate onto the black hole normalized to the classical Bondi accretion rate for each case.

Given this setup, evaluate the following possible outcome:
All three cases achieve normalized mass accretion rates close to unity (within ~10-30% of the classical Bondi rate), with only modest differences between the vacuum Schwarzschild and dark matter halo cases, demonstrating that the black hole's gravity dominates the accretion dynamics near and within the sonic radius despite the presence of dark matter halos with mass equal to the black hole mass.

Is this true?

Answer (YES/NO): NO